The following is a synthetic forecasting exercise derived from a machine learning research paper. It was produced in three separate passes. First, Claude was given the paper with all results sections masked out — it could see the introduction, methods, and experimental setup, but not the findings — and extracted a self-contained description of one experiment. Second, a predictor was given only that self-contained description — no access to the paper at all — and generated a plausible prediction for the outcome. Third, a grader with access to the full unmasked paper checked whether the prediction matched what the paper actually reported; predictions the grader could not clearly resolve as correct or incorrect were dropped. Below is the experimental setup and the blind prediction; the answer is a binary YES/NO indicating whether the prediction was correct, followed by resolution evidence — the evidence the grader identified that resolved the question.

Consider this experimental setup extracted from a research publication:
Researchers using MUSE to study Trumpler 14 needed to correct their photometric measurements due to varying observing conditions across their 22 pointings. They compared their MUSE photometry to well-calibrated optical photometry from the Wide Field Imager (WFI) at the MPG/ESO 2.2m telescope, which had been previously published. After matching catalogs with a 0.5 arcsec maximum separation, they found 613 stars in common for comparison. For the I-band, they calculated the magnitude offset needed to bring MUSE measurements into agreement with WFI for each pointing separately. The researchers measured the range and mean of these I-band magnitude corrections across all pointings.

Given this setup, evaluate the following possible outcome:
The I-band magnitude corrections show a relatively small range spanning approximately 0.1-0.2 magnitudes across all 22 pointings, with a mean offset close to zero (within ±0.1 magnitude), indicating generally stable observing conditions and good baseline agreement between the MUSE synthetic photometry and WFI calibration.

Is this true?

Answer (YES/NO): NO